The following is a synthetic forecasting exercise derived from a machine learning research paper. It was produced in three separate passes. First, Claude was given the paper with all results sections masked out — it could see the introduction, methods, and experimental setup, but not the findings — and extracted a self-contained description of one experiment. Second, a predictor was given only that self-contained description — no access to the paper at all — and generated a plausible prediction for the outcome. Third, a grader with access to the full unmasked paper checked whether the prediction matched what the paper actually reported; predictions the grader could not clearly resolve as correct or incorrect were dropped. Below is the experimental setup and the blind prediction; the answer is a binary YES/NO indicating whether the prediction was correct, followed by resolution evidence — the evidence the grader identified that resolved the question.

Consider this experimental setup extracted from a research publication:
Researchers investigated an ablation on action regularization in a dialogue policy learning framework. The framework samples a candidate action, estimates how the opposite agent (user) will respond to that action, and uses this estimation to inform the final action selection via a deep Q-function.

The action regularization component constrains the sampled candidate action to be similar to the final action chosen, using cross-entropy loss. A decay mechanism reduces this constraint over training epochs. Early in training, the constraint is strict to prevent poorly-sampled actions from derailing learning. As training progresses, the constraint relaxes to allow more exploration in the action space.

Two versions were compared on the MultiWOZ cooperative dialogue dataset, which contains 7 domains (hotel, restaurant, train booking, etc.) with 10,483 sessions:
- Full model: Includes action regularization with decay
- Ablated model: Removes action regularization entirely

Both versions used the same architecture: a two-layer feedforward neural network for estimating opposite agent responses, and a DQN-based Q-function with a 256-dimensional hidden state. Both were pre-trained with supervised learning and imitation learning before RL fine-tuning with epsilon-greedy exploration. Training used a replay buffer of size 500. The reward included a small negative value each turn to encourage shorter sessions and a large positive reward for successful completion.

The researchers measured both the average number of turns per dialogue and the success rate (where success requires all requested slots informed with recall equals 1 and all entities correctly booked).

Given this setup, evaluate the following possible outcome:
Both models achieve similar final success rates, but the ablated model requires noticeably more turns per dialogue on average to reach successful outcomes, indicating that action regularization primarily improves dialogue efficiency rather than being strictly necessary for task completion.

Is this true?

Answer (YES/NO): NO